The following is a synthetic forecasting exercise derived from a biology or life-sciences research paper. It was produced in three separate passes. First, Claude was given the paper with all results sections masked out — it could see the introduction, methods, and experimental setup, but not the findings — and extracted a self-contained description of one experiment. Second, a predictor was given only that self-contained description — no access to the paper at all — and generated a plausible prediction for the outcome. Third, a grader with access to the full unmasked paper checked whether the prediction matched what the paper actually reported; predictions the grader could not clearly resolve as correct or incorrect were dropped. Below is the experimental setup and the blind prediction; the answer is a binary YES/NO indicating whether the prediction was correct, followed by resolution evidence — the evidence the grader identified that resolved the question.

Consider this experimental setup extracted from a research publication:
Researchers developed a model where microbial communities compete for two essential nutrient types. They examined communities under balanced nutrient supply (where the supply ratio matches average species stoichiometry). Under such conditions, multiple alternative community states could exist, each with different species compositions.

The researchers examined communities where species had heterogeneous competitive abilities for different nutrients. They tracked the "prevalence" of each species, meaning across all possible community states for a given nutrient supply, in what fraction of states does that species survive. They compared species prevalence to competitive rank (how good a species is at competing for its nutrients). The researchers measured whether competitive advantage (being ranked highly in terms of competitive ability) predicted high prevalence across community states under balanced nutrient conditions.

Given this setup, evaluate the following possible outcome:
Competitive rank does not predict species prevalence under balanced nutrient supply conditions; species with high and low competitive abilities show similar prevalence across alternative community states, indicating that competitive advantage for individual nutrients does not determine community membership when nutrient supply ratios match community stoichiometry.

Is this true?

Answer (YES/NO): NO